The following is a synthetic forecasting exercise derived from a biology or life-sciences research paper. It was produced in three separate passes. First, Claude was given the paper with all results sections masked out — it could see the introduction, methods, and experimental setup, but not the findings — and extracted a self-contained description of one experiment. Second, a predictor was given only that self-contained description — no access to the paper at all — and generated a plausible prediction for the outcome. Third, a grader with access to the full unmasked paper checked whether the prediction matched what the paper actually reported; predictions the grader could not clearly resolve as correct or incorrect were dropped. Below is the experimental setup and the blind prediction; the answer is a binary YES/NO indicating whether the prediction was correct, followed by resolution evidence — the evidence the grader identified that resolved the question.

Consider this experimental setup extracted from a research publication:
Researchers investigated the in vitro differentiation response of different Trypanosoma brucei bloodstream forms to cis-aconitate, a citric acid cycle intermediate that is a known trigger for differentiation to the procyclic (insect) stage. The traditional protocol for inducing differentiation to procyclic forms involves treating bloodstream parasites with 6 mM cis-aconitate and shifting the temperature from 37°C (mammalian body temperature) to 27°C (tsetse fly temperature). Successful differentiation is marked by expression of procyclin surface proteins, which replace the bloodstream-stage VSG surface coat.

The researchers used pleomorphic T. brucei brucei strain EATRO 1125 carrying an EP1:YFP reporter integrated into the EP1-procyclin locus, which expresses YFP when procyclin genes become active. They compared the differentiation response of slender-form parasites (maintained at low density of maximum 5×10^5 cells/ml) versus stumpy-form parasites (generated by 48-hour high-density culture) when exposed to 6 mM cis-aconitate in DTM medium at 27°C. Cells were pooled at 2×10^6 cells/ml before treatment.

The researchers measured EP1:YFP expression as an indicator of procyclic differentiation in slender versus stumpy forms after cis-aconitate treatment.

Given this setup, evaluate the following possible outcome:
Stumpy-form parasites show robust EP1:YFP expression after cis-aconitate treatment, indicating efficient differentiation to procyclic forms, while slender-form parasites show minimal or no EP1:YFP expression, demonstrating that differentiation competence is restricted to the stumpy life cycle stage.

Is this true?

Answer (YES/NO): NO